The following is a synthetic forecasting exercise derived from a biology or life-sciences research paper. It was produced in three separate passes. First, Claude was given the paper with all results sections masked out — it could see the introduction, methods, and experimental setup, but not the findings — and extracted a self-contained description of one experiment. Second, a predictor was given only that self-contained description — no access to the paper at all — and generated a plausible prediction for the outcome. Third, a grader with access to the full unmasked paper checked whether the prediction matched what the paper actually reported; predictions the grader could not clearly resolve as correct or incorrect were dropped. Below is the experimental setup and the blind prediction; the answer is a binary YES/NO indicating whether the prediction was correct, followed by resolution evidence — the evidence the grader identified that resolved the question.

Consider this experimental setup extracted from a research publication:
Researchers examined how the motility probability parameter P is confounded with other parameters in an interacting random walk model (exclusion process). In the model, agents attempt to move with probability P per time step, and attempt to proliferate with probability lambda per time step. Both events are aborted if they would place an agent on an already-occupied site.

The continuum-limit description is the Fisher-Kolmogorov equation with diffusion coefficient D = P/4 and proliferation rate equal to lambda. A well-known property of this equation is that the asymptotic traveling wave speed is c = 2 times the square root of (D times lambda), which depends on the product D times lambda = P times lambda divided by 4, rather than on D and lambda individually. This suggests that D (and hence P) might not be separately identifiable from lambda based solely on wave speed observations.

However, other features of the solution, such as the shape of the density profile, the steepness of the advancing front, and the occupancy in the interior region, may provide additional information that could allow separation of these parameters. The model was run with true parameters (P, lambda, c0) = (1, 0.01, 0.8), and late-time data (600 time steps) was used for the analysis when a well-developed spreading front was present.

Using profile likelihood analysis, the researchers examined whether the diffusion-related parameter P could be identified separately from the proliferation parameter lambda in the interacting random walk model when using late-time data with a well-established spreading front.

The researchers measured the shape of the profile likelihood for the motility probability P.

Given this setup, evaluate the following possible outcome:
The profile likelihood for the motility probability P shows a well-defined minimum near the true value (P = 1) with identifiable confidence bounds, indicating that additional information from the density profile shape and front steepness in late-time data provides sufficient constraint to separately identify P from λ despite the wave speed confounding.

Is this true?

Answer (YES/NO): YES